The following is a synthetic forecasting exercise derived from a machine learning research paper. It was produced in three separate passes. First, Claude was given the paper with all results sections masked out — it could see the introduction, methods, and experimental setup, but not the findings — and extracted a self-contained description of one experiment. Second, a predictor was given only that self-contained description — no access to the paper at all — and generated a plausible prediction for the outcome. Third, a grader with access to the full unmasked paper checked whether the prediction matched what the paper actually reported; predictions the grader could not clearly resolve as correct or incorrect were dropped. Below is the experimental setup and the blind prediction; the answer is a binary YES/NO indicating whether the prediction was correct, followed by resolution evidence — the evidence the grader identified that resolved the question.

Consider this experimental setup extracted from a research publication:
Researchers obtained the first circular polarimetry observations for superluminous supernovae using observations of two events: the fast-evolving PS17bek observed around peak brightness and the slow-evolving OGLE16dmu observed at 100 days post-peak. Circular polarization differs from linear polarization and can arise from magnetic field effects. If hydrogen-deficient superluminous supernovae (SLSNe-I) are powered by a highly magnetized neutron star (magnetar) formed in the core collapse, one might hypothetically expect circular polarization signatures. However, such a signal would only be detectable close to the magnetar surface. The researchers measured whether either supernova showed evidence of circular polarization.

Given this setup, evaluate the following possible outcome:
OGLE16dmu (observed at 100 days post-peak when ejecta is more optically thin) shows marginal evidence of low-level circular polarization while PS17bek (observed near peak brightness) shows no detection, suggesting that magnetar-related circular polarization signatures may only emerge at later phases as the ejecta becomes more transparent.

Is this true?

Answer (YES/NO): NO